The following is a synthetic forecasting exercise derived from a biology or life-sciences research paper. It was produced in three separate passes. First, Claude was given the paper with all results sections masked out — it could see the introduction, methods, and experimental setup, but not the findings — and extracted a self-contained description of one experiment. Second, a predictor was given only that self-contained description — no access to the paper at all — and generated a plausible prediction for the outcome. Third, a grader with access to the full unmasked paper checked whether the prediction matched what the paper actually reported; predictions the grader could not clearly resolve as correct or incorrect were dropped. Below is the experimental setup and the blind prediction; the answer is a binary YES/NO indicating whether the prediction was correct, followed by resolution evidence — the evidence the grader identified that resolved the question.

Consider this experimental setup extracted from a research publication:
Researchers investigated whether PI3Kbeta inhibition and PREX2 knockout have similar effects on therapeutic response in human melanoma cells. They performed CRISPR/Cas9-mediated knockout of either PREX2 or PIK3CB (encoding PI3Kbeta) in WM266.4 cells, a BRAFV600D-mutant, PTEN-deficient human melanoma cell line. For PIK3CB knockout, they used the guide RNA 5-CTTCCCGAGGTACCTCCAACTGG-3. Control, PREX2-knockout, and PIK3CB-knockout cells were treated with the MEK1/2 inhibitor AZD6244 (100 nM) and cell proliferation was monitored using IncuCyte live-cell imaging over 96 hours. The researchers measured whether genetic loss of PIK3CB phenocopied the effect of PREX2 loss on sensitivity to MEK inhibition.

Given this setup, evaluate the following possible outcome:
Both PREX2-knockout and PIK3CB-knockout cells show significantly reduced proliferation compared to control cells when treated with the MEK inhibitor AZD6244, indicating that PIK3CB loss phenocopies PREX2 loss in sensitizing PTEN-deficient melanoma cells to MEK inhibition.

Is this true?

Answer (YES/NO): YES